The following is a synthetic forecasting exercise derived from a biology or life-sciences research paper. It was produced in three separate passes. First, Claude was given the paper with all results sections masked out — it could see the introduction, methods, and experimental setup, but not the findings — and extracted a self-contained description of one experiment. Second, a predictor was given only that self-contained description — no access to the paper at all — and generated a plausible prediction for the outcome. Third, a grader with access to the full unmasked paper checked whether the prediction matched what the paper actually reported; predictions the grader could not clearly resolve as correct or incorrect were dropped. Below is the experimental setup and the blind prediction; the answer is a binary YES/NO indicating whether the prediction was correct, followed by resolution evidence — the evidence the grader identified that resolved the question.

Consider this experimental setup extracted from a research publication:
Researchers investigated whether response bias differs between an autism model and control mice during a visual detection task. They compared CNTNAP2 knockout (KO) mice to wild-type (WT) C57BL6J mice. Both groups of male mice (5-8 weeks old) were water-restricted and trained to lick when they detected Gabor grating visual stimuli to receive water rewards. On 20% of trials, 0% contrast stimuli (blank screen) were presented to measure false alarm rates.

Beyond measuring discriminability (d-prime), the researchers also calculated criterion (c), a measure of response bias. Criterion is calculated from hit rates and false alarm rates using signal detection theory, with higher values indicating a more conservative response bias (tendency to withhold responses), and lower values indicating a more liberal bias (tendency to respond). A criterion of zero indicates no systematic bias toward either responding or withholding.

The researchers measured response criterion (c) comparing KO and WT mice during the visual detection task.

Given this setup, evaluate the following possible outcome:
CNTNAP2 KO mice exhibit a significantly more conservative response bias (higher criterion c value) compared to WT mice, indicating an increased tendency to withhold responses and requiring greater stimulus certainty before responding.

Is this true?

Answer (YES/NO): YES